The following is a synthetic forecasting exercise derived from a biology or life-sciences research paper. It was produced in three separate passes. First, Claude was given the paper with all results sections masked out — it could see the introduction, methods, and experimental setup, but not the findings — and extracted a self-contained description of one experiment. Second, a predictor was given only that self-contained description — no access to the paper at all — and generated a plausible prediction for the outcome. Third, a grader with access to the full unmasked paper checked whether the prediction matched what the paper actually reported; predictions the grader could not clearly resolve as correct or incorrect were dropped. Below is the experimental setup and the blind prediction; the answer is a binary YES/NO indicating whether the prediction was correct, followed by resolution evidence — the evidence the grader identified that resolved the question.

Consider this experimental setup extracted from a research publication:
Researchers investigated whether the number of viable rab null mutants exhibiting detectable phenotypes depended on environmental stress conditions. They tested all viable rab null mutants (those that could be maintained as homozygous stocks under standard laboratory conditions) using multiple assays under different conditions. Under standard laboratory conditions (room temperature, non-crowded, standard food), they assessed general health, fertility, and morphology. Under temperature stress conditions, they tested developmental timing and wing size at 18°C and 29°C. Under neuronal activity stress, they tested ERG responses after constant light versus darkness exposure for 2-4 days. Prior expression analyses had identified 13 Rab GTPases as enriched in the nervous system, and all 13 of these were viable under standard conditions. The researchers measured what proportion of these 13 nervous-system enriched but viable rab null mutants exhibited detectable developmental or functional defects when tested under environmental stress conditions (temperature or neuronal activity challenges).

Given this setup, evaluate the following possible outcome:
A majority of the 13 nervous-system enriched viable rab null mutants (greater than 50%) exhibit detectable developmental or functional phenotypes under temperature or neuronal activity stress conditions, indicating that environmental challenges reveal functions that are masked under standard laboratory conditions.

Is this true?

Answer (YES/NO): YES